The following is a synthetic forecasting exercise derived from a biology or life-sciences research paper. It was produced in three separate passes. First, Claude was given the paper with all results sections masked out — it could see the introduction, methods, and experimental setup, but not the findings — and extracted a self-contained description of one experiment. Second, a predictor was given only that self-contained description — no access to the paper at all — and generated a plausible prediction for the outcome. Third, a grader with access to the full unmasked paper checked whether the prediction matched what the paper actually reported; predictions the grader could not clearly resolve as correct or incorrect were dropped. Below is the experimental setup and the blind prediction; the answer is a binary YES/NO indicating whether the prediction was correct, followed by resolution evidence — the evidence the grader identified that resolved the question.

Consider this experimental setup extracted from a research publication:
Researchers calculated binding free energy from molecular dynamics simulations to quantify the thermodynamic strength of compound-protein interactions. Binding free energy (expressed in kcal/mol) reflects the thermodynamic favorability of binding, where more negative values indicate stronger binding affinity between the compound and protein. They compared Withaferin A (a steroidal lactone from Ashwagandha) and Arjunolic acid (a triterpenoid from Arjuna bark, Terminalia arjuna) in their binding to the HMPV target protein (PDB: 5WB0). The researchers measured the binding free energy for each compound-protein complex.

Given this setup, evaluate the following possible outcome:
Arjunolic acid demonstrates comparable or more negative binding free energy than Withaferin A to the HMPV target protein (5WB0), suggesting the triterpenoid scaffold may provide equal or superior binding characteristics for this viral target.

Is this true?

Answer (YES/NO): NO